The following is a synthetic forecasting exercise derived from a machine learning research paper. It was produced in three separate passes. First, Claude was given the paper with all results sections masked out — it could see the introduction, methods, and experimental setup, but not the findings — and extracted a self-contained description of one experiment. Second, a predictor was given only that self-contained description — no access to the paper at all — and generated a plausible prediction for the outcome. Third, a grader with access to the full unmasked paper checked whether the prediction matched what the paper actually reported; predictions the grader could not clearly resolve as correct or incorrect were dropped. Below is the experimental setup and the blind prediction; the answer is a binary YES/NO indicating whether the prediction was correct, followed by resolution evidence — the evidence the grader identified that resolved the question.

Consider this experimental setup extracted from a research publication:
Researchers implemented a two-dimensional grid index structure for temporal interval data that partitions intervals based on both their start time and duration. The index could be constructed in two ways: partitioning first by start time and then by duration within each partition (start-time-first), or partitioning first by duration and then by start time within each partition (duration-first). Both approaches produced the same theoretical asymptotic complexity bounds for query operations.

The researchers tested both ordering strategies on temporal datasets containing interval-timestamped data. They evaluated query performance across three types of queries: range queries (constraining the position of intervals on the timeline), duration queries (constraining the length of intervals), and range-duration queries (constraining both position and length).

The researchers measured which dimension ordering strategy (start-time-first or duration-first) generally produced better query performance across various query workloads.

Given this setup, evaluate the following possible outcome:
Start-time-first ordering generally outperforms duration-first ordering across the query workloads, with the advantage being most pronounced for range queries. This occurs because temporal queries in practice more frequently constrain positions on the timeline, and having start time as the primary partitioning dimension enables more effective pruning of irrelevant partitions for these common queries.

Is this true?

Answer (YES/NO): NO